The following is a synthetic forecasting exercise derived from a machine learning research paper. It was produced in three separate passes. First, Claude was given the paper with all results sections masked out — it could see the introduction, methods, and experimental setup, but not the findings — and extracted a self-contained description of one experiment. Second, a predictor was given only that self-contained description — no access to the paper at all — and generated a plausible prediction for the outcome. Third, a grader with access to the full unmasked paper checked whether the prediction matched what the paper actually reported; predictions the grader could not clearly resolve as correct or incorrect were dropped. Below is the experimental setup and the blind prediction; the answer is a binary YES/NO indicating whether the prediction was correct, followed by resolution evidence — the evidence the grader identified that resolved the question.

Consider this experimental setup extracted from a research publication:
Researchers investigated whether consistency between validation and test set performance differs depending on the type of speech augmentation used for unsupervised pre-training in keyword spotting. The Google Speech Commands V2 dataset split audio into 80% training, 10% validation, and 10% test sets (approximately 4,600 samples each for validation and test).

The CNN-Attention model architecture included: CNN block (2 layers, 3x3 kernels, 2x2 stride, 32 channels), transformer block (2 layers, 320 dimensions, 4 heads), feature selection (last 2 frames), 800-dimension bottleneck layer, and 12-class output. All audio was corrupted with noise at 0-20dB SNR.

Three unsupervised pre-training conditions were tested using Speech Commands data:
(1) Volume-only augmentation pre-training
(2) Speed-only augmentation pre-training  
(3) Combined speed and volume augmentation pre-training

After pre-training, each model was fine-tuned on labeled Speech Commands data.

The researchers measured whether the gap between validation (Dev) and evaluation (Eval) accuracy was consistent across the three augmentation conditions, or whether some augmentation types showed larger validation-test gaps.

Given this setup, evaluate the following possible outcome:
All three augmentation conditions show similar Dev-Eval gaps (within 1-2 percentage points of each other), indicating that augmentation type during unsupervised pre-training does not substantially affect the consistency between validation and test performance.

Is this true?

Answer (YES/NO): YES